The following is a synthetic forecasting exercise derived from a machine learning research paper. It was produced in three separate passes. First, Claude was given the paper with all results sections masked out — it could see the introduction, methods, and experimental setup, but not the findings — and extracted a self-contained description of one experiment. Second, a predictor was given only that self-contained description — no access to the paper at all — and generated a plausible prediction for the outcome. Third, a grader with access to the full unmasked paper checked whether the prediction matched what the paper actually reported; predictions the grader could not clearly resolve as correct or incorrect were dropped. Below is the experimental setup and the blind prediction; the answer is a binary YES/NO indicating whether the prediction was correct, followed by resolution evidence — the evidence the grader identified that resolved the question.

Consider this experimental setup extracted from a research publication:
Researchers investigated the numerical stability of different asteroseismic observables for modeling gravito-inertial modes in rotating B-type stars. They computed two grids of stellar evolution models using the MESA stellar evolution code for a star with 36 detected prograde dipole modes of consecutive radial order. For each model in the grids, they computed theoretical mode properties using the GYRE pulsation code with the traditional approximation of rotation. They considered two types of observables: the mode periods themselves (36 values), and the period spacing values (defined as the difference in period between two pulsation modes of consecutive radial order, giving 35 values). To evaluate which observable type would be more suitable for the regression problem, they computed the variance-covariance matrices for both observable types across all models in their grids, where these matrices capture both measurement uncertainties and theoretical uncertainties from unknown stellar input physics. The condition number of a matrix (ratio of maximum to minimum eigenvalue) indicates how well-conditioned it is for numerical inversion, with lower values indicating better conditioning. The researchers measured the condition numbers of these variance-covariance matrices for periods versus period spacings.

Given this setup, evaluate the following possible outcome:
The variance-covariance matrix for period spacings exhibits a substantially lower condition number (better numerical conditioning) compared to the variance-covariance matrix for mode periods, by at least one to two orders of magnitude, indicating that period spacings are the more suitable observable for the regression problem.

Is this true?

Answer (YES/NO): YES